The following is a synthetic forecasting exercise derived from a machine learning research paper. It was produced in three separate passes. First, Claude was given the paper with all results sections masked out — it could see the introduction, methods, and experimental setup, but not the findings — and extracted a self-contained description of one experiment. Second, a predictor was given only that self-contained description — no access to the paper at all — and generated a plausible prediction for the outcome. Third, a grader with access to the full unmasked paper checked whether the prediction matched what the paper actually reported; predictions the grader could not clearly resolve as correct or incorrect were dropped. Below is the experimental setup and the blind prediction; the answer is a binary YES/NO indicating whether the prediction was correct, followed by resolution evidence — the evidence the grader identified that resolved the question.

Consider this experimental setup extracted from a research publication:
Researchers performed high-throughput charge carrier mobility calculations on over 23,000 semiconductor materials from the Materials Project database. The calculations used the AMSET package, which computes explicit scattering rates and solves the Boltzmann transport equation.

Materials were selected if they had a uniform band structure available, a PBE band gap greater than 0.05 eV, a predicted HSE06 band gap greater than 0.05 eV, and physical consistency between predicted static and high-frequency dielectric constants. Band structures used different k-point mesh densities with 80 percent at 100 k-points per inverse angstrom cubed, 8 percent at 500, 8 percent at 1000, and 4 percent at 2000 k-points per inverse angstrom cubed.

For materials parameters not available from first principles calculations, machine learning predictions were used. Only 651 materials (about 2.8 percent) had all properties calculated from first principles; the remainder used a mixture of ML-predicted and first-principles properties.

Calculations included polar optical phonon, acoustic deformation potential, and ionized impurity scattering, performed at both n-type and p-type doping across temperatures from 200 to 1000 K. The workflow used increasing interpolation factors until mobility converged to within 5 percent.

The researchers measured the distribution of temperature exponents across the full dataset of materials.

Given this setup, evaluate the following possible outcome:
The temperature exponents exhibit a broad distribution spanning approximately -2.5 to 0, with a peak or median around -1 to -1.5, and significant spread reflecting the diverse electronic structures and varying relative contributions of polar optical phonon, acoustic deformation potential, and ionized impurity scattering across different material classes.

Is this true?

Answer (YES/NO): NO